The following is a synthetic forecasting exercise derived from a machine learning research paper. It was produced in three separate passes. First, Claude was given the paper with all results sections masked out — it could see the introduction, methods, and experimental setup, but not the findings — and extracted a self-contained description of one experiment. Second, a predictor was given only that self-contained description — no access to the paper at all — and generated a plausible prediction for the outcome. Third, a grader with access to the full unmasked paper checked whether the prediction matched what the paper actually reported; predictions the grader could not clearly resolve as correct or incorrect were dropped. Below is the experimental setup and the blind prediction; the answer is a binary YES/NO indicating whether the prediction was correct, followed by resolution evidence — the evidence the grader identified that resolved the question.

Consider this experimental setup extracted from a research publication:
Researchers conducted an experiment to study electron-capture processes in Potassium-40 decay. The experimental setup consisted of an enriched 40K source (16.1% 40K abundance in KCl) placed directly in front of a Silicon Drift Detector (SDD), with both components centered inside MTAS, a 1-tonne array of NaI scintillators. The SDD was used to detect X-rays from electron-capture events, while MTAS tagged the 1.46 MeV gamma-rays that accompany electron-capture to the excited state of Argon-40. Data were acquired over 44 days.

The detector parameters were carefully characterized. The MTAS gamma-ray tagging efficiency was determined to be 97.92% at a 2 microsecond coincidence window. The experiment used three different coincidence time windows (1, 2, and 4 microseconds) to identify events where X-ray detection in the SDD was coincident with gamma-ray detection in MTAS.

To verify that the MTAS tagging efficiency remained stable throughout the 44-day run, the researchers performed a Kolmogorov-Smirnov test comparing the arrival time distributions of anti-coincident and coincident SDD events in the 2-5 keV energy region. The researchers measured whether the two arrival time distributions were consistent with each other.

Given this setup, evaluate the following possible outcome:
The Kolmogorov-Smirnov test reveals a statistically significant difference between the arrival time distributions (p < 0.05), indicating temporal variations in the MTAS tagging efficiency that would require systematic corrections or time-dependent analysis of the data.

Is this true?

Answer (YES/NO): NO